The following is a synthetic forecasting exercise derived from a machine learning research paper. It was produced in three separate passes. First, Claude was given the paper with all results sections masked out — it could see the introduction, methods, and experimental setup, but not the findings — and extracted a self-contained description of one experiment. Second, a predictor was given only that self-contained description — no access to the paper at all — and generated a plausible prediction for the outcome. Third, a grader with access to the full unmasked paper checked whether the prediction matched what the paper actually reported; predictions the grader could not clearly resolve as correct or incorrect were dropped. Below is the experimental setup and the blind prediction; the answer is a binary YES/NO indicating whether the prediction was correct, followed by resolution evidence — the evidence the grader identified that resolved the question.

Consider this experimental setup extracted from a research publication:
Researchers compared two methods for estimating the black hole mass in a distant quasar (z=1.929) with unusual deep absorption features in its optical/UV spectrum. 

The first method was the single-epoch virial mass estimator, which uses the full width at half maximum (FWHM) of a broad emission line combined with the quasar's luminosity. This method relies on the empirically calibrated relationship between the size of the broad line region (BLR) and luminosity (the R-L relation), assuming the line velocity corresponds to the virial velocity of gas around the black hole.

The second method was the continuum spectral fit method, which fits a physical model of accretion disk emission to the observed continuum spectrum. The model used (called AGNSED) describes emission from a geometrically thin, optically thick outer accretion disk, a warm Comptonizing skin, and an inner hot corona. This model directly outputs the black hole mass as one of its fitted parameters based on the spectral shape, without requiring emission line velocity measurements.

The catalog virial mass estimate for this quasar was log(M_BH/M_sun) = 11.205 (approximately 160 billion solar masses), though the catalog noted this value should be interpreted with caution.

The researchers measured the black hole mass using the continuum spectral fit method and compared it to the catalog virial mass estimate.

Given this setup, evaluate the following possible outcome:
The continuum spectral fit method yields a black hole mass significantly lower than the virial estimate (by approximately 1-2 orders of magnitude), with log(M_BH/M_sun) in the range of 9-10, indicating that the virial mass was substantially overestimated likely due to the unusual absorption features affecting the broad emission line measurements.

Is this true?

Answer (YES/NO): YES